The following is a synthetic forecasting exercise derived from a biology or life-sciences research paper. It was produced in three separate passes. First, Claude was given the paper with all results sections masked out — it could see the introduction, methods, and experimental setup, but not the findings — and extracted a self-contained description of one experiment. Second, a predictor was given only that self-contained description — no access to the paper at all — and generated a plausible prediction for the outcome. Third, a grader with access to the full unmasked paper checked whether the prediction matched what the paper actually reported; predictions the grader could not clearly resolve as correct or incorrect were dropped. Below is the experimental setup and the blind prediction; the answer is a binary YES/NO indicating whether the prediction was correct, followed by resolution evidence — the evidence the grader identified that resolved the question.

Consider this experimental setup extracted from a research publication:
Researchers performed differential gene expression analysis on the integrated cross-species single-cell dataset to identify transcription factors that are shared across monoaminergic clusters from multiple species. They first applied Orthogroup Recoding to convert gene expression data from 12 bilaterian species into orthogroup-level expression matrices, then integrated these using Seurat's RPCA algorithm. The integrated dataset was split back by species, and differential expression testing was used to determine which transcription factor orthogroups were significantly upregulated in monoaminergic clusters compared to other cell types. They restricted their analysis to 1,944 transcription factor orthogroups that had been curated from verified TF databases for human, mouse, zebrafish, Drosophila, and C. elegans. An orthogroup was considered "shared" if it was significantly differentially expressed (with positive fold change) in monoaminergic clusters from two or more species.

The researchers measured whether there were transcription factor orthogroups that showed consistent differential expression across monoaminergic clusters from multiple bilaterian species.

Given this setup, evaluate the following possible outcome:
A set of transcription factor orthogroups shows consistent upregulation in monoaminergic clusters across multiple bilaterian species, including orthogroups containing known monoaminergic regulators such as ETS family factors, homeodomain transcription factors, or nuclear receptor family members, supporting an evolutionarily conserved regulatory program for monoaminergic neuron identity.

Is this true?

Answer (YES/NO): YES